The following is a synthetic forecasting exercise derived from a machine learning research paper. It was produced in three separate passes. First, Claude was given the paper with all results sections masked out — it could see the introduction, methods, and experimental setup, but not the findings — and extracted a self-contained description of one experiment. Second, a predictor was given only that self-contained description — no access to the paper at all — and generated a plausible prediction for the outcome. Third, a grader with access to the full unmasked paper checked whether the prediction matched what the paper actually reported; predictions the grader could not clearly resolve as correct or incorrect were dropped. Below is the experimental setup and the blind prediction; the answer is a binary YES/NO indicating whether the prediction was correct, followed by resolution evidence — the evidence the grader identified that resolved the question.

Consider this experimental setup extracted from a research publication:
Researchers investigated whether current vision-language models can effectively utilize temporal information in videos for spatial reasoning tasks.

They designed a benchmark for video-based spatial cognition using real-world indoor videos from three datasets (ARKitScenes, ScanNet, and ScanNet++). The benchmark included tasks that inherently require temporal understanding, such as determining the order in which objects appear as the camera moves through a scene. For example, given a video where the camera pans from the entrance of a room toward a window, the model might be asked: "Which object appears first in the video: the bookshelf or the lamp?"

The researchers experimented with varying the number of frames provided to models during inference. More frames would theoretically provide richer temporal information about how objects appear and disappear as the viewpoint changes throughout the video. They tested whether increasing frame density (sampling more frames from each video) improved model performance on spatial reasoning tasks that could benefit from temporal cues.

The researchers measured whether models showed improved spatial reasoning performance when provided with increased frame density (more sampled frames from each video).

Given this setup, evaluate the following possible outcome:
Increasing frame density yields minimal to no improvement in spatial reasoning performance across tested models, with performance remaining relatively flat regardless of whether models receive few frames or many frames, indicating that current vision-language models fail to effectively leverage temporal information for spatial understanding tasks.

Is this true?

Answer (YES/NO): NO